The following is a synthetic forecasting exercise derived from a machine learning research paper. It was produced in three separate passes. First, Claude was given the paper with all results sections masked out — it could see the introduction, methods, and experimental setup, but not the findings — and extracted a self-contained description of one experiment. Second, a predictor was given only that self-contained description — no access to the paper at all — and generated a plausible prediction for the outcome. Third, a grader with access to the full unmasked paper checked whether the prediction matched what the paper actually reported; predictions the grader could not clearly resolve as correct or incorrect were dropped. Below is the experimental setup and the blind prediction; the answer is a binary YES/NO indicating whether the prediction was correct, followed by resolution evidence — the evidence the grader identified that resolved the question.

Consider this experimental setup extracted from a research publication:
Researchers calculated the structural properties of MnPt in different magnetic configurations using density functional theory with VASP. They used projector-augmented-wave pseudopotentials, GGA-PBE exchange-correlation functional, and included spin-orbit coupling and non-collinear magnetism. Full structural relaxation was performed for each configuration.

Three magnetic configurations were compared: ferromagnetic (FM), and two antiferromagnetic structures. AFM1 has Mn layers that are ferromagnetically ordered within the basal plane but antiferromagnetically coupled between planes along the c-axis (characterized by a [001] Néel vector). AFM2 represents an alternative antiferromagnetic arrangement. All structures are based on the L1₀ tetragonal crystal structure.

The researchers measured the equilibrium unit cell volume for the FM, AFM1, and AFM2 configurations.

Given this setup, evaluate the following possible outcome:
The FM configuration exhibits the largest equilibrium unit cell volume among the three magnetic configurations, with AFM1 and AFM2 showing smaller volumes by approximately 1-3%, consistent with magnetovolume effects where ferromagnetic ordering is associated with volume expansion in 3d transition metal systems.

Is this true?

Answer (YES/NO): YES